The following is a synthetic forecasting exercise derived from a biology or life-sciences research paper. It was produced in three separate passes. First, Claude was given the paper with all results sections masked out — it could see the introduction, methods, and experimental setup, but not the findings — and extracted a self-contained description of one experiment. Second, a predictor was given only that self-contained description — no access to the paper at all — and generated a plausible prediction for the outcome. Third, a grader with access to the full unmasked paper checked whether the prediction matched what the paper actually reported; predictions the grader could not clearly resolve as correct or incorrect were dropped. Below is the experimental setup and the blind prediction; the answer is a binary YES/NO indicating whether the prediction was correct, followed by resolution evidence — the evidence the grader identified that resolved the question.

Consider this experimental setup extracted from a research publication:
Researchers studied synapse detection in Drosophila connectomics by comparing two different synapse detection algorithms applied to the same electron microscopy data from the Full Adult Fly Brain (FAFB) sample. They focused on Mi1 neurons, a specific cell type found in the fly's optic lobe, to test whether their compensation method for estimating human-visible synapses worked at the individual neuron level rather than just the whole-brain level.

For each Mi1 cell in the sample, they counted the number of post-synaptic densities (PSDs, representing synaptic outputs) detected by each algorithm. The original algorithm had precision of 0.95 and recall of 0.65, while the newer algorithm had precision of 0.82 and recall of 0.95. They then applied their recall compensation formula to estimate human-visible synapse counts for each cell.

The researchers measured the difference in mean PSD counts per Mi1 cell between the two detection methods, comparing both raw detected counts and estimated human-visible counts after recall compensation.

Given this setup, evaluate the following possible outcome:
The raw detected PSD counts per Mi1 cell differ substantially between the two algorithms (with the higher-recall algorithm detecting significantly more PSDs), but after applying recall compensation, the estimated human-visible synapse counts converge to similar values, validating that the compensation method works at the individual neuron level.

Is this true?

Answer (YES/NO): YES